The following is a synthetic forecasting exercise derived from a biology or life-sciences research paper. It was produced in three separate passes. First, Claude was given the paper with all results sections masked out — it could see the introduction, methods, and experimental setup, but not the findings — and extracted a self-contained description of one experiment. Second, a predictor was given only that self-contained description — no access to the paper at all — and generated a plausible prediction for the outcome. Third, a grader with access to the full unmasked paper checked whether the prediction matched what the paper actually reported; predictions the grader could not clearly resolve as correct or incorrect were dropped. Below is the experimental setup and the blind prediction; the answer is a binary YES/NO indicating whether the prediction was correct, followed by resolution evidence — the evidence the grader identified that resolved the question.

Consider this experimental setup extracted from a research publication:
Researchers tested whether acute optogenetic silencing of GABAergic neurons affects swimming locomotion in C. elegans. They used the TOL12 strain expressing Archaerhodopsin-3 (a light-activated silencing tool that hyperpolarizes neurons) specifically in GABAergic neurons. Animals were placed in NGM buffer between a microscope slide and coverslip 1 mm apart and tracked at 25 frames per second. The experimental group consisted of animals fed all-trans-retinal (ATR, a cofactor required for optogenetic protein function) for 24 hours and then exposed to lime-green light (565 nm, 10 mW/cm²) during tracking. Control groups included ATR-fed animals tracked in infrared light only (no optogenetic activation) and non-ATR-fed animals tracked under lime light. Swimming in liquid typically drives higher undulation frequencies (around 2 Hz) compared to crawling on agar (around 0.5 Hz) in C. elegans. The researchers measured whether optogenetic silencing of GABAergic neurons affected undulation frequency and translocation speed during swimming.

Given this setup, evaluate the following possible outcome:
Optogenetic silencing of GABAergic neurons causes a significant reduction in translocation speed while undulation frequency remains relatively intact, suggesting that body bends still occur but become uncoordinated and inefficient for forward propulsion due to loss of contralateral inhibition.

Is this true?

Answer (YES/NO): NO